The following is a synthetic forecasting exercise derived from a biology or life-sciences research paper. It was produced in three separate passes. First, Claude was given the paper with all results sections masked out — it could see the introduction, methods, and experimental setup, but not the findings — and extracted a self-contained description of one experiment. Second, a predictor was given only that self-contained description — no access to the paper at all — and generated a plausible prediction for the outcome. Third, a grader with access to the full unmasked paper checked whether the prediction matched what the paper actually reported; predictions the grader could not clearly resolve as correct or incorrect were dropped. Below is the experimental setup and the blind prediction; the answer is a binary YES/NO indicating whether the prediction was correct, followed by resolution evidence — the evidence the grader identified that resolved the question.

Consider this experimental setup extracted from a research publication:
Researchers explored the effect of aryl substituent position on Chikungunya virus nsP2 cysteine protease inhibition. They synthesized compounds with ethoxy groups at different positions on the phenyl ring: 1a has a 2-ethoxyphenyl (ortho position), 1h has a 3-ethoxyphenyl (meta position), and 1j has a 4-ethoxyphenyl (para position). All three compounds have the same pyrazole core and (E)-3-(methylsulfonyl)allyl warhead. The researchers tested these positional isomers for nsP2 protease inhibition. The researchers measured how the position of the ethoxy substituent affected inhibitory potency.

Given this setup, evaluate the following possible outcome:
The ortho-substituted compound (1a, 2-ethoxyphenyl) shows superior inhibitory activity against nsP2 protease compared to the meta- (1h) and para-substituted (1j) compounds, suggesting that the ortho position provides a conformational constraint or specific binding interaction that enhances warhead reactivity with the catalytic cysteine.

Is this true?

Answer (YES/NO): NO